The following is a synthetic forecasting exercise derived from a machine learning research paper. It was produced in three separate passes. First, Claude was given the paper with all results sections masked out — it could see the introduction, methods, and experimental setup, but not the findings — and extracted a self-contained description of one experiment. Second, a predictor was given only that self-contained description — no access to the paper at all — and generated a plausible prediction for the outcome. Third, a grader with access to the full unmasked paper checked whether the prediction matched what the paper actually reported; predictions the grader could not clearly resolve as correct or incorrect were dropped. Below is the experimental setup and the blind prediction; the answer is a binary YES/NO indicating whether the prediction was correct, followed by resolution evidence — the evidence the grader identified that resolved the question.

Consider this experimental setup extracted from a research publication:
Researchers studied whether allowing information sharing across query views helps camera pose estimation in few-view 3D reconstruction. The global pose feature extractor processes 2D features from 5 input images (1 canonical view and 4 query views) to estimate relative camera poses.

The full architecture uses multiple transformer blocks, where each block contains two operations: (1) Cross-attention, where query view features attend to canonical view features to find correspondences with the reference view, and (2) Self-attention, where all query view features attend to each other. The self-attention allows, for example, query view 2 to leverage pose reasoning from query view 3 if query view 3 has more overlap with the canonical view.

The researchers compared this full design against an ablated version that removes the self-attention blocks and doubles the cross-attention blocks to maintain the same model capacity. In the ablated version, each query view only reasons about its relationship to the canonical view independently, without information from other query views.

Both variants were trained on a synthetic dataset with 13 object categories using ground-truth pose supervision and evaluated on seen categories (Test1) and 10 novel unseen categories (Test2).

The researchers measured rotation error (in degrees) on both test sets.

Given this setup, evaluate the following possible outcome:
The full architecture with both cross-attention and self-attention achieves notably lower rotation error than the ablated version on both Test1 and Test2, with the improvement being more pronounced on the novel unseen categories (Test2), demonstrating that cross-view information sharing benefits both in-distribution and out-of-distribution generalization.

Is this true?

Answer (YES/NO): NO